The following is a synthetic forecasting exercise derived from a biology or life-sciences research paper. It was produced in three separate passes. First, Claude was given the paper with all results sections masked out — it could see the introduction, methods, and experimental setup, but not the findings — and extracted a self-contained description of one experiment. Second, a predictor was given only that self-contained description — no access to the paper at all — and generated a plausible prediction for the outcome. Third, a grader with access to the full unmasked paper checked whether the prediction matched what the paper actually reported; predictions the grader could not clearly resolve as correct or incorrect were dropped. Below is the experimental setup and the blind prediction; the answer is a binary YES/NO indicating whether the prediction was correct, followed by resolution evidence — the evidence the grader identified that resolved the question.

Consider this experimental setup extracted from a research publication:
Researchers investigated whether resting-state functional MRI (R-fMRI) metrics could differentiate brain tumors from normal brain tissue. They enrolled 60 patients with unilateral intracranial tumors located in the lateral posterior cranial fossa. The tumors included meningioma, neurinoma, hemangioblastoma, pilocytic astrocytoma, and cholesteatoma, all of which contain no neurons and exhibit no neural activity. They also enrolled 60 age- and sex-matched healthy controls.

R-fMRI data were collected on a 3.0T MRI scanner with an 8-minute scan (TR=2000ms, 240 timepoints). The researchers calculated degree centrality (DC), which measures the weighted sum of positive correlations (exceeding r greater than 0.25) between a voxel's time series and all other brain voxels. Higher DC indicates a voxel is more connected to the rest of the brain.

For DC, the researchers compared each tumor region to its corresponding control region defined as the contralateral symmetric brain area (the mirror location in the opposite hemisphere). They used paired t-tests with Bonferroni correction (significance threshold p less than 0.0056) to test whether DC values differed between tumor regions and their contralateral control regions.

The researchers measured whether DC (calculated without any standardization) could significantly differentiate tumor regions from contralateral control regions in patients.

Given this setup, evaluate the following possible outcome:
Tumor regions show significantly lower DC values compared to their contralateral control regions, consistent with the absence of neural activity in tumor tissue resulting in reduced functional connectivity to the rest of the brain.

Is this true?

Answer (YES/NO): NO